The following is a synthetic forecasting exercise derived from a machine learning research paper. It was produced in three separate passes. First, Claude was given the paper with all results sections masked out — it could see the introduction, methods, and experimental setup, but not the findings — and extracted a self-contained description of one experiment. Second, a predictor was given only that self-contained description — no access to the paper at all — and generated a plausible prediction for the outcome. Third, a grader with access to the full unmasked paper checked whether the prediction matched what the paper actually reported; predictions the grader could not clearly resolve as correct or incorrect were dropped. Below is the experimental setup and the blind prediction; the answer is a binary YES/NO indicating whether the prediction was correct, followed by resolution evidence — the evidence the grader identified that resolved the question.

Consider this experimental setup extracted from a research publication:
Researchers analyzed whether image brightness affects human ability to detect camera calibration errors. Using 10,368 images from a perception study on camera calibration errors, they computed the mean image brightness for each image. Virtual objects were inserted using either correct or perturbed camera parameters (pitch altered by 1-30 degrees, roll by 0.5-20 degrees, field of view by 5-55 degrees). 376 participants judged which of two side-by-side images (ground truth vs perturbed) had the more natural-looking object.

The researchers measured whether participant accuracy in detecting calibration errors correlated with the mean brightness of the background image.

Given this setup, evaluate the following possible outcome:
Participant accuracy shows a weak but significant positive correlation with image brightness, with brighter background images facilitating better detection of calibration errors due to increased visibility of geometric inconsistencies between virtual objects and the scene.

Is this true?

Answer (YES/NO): NO